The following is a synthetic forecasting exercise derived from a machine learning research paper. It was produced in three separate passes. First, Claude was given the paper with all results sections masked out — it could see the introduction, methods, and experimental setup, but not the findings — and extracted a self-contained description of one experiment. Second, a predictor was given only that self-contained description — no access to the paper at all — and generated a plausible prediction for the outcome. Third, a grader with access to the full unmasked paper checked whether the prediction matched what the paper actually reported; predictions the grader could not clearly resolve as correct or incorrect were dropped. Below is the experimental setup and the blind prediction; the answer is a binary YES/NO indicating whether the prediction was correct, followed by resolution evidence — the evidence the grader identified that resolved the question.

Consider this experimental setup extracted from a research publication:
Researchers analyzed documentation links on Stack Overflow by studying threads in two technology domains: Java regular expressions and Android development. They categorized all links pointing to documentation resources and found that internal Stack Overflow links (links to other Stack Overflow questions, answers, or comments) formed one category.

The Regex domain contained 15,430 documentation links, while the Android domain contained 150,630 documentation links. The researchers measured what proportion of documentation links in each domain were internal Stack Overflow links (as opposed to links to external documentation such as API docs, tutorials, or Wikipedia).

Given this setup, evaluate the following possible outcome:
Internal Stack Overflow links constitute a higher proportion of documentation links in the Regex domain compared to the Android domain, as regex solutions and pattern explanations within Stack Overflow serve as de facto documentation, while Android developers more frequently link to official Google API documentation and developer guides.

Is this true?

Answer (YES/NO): NO